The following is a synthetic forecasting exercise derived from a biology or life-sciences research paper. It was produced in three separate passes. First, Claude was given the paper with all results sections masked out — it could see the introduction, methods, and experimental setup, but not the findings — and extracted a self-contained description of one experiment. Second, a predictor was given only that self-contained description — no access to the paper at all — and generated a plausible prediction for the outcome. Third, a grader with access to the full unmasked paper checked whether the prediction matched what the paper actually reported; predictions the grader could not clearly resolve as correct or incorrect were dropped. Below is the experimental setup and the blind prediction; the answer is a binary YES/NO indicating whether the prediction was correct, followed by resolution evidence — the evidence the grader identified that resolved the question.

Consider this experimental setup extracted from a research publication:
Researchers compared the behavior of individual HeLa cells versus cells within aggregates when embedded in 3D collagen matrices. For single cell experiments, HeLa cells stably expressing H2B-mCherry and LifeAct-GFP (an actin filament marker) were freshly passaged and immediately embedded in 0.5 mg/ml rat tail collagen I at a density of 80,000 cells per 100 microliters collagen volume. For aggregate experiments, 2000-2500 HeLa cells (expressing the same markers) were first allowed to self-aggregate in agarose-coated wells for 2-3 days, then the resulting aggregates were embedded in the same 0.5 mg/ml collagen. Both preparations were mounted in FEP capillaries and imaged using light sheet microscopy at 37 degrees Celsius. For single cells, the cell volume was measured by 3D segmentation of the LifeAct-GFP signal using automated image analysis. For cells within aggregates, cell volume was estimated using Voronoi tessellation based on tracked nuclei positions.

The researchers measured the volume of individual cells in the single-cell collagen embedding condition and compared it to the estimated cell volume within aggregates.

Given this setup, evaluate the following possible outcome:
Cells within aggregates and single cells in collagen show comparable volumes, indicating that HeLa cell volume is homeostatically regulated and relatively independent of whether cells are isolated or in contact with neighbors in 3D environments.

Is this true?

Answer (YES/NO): NO